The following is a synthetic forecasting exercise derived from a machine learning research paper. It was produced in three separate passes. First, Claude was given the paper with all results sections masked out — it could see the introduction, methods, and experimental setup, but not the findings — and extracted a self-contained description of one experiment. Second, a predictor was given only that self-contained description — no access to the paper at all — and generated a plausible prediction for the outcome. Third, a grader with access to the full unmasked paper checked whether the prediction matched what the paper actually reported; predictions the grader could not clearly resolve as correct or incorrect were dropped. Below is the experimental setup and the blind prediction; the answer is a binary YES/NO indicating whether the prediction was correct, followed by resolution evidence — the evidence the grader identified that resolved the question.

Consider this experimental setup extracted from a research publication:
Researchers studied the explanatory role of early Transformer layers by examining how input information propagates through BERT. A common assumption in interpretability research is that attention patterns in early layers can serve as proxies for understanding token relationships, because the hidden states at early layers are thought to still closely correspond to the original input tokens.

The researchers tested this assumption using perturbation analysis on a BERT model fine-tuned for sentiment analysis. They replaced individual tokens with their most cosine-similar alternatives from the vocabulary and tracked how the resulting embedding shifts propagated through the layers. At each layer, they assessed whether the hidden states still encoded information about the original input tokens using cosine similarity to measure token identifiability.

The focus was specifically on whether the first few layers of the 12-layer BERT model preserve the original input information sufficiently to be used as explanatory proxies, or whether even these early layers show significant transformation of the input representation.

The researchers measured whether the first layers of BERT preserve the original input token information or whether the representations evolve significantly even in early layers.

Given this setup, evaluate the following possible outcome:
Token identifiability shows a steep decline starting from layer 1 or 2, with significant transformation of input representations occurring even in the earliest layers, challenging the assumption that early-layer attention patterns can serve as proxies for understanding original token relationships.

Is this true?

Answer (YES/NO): NO